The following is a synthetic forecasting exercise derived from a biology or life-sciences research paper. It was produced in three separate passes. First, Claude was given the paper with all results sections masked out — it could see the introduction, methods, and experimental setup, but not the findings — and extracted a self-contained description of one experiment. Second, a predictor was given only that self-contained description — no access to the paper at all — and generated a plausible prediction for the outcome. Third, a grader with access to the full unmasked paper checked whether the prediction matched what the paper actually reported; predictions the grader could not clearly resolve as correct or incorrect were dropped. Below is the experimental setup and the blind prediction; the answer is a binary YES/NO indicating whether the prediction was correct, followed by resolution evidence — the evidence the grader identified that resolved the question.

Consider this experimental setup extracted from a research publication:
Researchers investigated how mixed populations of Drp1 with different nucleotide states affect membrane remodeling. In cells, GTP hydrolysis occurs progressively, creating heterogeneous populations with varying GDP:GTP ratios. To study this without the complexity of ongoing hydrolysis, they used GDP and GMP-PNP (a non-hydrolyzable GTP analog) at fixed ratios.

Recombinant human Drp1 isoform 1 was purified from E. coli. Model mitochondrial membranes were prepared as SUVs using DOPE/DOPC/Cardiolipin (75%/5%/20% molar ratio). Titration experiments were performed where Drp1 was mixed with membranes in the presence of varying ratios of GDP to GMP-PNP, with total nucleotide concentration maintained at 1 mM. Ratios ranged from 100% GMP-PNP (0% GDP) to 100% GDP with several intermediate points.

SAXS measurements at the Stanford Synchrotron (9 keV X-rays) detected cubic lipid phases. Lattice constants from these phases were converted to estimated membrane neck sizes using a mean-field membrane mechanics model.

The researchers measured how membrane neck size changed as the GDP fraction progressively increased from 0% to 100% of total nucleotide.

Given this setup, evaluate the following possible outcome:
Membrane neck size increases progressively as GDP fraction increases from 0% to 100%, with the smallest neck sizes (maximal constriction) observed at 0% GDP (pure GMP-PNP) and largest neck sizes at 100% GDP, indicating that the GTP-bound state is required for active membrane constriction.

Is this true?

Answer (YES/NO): NO